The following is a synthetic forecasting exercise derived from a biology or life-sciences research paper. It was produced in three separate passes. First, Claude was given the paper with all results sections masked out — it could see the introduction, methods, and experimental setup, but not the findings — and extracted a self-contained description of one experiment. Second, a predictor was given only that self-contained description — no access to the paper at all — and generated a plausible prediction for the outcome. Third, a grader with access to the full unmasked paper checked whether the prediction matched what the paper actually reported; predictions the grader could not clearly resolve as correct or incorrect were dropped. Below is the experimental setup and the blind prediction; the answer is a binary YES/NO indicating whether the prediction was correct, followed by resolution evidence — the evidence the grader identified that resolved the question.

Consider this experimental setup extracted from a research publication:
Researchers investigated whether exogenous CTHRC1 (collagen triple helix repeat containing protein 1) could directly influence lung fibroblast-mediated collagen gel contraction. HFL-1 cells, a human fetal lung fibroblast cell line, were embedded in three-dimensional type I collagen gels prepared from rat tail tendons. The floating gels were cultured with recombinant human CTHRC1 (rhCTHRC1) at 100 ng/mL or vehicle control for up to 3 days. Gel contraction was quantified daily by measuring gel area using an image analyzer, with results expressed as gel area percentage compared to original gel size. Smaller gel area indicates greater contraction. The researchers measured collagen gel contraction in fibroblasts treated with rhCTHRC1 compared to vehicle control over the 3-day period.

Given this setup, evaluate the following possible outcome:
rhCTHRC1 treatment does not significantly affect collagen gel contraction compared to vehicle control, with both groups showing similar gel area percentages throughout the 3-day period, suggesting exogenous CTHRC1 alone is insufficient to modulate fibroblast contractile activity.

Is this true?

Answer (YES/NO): NO